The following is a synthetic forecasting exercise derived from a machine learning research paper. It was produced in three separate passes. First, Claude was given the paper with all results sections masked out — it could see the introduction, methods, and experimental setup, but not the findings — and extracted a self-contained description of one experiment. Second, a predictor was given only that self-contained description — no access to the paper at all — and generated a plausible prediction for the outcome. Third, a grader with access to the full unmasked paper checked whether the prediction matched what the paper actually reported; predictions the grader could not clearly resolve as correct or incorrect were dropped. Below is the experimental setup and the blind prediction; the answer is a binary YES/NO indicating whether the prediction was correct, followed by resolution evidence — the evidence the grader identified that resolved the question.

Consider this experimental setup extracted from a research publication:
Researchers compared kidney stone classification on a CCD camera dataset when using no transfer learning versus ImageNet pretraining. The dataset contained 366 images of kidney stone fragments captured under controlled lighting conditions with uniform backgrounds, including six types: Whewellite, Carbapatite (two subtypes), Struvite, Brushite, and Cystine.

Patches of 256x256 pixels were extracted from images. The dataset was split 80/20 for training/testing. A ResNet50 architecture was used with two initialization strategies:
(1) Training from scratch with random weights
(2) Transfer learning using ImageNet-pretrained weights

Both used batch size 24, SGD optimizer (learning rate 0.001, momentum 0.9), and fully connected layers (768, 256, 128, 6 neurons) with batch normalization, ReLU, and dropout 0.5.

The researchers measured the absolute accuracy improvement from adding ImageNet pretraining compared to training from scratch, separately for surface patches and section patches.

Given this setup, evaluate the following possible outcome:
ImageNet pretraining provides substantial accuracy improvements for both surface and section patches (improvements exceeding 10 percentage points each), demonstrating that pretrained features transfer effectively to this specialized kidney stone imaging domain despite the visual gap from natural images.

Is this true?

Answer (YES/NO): NO